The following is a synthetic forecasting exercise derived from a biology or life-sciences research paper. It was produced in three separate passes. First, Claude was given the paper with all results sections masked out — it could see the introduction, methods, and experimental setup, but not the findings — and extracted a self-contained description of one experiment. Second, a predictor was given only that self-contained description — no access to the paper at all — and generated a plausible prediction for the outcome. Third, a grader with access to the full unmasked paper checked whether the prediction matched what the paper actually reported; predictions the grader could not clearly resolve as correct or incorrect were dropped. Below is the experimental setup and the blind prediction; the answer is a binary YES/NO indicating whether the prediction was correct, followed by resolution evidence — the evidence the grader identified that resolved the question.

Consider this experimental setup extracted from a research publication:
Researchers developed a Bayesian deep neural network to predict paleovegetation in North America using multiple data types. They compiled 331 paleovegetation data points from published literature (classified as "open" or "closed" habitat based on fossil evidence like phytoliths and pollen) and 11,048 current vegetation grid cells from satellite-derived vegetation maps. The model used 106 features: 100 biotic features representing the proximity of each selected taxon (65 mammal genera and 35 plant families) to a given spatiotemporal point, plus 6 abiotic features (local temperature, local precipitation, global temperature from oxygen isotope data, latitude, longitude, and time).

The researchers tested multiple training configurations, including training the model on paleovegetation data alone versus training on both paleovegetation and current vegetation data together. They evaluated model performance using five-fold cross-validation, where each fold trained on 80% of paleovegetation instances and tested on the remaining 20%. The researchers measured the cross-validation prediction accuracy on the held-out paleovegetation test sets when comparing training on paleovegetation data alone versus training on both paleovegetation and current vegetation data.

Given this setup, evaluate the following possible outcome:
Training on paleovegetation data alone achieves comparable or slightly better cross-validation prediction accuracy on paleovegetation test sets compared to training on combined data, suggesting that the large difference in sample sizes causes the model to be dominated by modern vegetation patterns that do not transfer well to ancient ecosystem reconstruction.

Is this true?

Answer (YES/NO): NO